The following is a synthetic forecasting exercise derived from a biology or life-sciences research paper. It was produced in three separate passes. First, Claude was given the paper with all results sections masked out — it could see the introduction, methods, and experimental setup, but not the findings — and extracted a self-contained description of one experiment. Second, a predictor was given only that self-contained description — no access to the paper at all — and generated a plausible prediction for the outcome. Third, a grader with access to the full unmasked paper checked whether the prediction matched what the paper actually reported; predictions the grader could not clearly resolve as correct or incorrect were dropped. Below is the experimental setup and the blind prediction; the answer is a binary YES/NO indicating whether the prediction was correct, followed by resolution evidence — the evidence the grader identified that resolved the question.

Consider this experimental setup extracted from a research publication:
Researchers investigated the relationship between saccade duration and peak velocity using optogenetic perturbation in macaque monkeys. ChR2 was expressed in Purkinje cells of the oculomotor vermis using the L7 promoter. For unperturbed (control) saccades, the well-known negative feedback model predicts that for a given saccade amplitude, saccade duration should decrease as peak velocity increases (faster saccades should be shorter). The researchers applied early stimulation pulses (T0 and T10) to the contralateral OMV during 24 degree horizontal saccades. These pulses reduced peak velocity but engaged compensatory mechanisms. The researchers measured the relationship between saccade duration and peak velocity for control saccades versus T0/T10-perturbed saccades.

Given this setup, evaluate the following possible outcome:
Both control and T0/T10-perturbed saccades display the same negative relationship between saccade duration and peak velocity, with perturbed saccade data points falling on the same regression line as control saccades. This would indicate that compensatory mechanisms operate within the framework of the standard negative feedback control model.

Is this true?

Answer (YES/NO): NO